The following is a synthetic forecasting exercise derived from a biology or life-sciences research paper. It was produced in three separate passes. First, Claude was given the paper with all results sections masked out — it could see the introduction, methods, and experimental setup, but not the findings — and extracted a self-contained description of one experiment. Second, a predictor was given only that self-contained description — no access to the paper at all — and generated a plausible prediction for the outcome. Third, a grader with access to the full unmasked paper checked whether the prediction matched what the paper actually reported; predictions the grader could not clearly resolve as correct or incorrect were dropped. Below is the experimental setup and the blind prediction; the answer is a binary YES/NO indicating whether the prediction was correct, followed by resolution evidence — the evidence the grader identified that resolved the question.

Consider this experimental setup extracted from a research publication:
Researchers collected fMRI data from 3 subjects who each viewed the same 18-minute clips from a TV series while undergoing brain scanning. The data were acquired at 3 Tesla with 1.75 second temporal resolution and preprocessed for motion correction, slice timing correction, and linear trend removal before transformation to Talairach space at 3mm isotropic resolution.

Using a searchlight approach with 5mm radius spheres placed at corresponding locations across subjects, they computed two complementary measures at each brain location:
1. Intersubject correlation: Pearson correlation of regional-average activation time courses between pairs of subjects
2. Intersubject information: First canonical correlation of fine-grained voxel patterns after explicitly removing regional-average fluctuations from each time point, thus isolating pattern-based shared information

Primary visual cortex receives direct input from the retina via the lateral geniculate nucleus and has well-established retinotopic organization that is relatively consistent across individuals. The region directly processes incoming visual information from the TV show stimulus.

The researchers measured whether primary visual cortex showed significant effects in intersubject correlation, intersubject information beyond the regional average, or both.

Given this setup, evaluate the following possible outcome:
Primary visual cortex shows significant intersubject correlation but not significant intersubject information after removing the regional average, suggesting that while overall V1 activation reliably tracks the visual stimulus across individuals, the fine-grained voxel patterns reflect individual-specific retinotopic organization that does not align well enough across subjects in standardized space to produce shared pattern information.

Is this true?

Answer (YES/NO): NO